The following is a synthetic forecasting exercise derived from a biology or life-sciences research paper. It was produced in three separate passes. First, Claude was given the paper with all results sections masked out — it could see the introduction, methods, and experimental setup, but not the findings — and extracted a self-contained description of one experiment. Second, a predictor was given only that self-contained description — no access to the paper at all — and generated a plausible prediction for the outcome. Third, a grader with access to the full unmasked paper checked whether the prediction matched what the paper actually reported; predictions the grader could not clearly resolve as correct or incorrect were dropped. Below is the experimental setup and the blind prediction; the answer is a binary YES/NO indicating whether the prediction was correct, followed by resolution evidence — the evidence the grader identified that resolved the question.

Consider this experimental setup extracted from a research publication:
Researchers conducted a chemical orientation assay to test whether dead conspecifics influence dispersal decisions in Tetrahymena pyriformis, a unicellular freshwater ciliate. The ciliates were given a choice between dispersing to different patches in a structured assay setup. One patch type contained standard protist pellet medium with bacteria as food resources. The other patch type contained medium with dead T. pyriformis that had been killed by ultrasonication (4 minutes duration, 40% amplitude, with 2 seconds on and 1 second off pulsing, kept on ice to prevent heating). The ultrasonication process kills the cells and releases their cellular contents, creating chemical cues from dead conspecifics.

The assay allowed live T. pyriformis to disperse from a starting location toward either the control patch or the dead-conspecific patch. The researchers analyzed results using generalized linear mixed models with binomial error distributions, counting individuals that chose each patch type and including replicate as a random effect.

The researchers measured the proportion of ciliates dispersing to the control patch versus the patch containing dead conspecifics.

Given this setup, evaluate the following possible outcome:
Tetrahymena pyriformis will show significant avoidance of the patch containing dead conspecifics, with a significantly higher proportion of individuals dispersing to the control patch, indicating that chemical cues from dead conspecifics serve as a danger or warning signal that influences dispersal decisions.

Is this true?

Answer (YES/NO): YES